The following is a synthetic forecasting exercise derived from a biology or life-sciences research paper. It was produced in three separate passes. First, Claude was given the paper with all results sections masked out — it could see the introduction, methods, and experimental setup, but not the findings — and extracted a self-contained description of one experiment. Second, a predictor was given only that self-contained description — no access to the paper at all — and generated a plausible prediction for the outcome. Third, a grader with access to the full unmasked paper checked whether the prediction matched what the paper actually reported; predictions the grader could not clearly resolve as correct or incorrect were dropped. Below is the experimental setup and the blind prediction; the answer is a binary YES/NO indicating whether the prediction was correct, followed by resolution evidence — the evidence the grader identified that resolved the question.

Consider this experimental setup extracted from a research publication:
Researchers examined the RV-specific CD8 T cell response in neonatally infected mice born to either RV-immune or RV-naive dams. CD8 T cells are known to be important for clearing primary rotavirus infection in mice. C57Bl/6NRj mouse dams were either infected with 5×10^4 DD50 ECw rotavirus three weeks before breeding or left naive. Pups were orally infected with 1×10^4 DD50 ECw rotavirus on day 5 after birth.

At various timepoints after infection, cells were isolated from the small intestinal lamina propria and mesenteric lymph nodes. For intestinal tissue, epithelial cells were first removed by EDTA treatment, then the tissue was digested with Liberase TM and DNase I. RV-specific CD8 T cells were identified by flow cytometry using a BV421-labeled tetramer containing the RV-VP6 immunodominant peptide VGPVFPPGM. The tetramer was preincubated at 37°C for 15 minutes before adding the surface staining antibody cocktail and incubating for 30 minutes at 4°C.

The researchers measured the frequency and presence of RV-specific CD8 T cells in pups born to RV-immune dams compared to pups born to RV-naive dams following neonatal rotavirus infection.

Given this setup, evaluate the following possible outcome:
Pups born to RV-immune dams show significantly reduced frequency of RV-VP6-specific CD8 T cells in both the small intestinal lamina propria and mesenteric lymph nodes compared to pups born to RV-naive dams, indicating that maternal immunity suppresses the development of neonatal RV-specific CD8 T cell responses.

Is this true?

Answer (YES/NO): NO